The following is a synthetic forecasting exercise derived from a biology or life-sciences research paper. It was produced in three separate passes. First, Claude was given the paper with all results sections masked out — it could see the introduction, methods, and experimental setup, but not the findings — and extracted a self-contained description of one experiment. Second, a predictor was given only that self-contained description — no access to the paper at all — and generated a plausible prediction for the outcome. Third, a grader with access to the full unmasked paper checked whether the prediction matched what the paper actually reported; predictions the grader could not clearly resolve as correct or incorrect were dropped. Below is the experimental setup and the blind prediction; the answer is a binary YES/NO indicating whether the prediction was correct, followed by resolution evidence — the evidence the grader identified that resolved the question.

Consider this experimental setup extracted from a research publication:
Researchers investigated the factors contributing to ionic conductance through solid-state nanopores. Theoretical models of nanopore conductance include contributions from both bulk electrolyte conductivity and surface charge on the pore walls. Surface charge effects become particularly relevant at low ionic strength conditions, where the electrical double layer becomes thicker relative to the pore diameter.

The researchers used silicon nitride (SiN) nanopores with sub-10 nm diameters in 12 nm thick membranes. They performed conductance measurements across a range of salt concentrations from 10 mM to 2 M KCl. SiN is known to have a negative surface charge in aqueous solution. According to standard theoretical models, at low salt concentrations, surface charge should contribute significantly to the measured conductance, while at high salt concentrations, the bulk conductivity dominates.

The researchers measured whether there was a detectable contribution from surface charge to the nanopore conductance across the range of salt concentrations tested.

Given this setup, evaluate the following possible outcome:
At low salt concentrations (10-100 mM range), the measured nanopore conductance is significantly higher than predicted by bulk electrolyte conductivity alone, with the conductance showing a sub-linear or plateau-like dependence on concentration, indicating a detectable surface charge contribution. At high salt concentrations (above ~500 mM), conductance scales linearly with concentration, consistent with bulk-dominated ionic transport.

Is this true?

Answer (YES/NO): NO